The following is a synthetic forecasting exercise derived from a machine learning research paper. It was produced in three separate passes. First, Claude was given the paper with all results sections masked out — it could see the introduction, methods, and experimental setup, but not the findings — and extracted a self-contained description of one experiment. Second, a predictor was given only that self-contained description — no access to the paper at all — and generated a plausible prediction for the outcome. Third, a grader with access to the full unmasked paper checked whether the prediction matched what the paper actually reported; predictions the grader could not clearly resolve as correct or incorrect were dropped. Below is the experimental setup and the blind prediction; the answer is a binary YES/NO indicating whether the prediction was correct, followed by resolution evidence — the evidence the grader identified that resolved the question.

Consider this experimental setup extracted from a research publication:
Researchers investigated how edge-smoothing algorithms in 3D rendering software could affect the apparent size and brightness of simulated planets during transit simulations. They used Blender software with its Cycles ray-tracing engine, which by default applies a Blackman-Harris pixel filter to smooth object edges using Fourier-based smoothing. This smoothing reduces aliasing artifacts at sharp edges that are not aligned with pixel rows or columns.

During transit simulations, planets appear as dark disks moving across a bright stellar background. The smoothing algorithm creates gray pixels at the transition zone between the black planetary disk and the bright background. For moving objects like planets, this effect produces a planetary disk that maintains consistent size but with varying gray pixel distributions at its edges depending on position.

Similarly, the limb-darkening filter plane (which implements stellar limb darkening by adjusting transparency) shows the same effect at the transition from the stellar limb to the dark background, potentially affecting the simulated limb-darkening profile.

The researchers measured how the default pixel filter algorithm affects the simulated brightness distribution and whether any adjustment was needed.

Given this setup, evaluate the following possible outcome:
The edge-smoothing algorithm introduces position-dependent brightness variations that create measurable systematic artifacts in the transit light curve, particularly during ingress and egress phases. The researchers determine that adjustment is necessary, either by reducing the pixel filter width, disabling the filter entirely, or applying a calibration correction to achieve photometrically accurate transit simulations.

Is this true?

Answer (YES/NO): YES